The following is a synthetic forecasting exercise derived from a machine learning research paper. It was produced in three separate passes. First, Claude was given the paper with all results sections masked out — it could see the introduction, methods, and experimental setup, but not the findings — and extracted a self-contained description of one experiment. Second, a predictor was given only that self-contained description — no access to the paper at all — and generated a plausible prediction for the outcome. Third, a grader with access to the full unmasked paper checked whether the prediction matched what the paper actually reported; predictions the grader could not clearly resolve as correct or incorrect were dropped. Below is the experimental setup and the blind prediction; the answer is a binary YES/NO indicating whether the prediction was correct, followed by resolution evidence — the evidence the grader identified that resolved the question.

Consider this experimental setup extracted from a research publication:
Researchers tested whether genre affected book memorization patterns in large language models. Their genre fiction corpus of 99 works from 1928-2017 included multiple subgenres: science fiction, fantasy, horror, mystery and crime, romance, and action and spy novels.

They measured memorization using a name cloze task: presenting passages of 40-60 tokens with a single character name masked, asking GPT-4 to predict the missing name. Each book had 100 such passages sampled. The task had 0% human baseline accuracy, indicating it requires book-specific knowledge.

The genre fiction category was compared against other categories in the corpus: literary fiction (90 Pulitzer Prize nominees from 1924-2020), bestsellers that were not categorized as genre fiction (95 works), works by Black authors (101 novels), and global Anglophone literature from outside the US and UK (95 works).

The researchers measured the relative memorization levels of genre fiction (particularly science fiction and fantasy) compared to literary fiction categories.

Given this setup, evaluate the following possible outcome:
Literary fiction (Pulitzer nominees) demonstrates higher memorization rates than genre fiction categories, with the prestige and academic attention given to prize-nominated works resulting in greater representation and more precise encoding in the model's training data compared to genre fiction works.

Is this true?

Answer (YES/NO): NO